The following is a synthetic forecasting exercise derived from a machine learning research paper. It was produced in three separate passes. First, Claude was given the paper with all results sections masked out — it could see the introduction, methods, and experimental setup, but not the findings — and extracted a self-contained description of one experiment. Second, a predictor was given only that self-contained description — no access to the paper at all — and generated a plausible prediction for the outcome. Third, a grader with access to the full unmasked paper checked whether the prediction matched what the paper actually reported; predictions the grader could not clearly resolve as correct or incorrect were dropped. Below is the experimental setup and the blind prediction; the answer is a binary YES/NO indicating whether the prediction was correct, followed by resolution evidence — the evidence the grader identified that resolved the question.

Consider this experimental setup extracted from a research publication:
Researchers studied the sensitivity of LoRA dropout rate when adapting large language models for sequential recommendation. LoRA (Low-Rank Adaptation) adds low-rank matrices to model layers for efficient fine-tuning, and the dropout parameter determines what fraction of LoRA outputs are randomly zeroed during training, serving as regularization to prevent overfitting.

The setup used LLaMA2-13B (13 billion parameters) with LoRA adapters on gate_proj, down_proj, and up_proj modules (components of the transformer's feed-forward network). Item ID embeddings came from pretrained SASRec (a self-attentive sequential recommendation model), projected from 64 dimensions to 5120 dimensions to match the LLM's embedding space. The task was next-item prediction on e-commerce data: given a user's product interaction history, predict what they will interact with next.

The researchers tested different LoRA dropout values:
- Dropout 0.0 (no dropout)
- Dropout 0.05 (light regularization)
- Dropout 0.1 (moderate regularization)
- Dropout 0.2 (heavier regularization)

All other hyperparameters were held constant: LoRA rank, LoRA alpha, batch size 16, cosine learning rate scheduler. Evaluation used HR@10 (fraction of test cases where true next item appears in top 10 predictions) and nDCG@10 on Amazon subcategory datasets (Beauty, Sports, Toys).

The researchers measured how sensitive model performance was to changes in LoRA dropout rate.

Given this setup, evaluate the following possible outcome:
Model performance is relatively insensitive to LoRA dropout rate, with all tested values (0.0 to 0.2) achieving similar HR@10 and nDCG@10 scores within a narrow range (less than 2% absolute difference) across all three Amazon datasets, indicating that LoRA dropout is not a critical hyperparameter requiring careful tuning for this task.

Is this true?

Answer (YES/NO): NO